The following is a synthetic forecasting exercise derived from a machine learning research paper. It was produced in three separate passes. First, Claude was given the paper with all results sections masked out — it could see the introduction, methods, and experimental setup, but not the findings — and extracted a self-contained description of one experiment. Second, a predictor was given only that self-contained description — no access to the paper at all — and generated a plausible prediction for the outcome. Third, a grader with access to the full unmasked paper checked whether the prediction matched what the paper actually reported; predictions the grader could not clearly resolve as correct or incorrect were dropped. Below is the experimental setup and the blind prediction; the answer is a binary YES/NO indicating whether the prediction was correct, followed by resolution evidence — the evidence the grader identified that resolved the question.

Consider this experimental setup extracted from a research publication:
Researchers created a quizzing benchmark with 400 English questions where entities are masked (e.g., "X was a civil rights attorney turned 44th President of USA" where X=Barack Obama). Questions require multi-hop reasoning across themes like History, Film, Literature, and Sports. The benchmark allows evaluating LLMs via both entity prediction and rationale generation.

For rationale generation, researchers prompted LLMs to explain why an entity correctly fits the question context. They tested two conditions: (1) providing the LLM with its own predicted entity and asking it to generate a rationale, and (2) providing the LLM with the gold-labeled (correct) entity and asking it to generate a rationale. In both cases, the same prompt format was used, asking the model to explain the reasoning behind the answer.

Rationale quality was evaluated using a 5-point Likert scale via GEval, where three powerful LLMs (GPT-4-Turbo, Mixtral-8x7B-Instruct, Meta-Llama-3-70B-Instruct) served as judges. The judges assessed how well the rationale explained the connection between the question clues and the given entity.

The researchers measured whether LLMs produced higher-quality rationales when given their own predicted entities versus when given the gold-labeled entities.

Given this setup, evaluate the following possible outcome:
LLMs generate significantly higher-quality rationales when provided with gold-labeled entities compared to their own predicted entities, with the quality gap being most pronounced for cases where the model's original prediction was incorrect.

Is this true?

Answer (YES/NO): NO